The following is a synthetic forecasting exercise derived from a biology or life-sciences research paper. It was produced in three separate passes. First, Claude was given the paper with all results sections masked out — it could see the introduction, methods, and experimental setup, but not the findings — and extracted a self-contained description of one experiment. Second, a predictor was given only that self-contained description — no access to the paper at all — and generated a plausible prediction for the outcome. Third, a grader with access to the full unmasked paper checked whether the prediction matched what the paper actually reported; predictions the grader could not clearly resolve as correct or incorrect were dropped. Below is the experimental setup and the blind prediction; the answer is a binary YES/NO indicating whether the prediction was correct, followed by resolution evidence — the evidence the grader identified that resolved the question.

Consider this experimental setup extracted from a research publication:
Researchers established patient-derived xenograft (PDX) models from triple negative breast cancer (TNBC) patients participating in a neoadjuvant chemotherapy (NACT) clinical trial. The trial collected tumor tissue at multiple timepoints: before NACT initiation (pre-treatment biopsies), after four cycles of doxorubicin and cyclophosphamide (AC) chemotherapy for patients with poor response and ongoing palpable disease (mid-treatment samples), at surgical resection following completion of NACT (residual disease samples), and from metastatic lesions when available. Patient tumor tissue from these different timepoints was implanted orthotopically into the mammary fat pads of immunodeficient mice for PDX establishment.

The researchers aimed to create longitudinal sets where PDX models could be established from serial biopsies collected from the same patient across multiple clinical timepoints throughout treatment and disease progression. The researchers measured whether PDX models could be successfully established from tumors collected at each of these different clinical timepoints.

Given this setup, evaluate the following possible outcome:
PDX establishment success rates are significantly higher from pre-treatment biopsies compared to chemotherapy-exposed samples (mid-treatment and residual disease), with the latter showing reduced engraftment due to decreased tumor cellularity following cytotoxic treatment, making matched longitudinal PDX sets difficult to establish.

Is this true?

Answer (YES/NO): NO